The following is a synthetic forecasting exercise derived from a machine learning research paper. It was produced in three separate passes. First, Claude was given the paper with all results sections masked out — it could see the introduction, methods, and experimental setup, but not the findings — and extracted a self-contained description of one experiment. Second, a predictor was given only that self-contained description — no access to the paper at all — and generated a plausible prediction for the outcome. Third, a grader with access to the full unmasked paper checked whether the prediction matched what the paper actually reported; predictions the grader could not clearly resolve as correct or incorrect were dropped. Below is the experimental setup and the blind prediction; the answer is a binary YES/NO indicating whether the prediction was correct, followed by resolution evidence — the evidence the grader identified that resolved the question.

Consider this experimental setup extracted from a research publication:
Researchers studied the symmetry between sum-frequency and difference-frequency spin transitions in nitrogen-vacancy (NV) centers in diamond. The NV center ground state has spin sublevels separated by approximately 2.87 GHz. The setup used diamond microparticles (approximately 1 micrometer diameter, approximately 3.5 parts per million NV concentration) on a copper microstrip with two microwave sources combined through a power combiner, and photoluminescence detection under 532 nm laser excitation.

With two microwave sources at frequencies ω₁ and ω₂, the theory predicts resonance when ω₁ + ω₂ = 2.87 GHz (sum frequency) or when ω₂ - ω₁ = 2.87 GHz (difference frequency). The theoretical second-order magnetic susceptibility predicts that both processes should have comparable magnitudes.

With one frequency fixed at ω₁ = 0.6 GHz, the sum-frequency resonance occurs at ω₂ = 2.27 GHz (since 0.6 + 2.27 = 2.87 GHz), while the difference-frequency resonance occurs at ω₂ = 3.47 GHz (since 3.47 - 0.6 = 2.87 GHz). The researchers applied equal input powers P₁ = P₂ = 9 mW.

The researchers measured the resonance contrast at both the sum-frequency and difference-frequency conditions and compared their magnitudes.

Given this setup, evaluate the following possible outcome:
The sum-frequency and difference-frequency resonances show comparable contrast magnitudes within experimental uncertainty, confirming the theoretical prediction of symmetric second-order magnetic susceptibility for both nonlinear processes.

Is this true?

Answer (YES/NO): NO